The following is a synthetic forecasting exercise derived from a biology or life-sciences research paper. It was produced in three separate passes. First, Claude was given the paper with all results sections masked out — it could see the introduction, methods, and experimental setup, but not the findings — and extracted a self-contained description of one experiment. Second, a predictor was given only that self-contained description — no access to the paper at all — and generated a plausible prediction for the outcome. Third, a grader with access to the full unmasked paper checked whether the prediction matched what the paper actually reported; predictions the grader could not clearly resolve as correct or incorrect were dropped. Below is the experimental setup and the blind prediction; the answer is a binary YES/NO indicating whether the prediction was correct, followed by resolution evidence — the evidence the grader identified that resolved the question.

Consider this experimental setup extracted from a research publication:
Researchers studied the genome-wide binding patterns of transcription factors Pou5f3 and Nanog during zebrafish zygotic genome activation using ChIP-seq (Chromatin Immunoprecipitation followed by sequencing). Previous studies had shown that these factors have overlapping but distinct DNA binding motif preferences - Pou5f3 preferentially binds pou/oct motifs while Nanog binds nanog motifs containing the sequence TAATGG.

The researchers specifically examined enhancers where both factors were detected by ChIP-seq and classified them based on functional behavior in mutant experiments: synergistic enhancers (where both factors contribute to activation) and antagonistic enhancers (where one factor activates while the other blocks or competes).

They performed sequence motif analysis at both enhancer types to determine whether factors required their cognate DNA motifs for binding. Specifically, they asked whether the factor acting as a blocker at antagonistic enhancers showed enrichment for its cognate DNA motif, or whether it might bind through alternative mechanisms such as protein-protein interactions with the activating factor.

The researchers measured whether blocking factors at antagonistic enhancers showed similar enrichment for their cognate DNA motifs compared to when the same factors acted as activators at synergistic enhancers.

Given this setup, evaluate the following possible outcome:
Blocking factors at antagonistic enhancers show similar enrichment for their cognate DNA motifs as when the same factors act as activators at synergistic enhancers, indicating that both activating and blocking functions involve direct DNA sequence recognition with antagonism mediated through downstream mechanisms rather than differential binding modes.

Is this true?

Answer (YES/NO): NO